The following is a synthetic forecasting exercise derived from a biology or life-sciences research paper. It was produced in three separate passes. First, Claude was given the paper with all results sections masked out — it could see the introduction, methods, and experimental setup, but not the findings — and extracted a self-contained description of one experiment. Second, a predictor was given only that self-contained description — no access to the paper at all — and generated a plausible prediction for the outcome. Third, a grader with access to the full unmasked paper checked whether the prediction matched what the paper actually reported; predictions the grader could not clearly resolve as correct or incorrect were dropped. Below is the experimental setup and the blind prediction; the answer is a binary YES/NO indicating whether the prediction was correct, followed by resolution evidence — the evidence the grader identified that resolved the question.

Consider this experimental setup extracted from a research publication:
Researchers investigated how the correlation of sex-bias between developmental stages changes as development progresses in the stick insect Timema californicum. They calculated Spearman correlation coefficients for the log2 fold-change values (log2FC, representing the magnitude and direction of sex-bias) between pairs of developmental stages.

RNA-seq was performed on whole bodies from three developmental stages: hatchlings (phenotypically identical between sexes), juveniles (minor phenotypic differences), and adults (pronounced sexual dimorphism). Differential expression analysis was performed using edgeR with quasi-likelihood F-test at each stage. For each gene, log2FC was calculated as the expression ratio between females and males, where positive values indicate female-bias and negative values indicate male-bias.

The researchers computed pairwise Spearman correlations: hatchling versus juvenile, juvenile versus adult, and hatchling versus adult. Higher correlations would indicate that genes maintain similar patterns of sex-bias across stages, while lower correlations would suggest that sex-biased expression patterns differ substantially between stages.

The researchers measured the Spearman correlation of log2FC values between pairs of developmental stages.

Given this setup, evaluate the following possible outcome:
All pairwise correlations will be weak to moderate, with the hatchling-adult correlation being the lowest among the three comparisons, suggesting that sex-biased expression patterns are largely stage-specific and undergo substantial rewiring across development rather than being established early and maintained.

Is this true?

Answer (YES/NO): NO